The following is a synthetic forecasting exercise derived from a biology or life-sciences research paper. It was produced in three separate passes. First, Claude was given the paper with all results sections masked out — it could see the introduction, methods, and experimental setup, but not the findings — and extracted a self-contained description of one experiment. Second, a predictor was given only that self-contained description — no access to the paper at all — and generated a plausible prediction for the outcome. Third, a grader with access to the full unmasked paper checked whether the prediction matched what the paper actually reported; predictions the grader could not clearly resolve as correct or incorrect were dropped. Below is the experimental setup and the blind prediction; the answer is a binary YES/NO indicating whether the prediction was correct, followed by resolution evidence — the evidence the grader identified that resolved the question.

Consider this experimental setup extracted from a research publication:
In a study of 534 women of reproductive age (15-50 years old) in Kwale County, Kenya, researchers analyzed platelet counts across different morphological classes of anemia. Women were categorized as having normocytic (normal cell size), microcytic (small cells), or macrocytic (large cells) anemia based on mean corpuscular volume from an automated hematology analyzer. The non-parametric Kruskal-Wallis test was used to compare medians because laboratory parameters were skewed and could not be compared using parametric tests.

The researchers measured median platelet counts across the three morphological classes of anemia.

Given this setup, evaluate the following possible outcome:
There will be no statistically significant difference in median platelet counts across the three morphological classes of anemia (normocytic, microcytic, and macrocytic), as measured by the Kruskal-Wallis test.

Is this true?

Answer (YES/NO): NO